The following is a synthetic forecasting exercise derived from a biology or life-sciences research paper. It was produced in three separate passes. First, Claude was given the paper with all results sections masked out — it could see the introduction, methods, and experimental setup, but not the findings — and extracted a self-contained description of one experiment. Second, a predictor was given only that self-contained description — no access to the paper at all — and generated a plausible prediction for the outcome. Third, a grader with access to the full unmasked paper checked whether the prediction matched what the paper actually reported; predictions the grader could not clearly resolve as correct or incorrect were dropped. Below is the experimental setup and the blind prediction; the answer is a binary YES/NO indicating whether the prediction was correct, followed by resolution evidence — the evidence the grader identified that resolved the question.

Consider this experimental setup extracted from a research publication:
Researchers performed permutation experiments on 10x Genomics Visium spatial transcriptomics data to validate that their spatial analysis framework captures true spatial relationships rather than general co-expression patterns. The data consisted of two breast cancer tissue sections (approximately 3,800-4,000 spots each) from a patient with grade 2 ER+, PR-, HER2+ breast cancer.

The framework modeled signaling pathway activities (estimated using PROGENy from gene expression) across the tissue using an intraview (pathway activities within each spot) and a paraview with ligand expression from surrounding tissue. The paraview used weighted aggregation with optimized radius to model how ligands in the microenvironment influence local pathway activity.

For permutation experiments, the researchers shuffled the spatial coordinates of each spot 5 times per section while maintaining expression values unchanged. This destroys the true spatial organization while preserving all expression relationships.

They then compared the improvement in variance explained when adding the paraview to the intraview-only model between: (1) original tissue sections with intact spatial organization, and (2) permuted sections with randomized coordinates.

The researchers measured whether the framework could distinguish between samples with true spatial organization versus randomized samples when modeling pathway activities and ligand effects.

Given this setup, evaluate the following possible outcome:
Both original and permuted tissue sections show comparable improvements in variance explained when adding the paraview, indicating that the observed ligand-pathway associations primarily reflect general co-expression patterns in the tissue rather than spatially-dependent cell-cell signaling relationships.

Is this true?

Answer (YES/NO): NO